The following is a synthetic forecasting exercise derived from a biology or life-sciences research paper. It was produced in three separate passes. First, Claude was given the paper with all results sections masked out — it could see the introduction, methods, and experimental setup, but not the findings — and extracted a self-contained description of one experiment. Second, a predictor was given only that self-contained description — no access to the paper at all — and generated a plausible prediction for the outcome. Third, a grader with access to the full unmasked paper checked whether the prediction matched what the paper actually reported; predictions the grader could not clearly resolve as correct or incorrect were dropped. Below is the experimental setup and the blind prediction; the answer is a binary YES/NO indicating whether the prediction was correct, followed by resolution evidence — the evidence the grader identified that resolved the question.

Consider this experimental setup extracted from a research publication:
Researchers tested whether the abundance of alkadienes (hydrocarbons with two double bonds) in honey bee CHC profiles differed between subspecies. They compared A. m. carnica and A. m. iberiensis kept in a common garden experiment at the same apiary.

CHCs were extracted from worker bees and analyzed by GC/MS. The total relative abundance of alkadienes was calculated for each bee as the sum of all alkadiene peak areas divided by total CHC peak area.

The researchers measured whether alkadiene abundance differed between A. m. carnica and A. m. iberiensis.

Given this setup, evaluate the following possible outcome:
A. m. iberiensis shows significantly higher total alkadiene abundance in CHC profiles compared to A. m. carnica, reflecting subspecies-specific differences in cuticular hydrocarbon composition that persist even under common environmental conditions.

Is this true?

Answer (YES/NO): NO